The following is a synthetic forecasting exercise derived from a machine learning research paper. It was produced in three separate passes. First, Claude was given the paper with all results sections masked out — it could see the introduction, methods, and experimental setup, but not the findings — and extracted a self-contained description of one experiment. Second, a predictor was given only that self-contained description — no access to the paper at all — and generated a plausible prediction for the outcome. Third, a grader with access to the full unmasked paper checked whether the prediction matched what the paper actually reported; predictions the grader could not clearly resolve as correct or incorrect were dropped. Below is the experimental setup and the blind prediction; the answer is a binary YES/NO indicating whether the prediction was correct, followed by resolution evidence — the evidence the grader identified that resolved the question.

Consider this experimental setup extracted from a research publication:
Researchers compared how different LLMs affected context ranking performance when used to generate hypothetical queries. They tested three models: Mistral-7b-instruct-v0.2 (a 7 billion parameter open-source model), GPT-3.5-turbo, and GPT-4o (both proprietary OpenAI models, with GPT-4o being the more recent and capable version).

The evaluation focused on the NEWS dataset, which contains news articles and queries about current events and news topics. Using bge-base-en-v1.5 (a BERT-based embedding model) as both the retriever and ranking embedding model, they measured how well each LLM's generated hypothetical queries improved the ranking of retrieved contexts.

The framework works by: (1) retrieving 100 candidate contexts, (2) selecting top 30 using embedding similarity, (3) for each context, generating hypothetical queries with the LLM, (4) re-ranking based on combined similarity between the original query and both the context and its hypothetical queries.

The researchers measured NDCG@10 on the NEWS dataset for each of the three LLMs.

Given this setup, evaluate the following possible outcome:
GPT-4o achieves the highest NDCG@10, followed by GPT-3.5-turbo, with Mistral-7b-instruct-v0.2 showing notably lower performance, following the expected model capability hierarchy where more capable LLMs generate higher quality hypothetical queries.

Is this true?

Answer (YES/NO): NO